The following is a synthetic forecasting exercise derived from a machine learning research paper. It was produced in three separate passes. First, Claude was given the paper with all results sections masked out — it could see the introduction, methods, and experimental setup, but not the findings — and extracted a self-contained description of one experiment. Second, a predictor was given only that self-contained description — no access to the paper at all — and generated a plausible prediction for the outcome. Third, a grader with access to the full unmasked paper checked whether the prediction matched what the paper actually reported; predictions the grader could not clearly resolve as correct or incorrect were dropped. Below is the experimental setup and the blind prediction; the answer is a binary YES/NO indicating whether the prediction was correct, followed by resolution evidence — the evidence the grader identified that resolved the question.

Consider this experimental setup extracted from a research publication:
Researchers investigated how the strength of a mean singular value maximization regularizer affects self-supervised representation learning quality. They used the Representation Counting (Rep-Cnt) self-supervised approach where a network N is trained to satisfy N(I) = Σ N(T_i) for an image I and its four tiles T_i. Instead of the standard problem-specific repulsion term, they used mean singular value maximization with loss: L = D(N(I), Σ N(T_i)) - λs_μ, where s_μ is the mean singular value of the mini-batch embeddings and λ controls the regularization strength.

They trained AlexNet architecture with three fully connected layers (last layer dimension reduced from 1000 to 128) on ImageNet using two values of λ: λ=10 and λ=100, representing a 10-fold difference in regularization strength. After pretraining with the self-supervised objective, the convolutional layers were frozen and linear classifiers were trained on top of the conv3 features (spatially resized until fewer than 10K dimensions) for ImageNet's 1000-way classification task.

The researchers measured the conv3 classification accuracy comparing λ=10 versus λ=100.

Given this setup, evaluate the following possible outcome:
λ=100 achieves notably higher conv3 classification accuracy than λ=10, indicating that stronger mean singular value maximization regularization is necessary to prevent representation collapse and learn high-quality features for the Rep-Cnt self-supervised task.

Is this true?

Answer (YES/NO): NO